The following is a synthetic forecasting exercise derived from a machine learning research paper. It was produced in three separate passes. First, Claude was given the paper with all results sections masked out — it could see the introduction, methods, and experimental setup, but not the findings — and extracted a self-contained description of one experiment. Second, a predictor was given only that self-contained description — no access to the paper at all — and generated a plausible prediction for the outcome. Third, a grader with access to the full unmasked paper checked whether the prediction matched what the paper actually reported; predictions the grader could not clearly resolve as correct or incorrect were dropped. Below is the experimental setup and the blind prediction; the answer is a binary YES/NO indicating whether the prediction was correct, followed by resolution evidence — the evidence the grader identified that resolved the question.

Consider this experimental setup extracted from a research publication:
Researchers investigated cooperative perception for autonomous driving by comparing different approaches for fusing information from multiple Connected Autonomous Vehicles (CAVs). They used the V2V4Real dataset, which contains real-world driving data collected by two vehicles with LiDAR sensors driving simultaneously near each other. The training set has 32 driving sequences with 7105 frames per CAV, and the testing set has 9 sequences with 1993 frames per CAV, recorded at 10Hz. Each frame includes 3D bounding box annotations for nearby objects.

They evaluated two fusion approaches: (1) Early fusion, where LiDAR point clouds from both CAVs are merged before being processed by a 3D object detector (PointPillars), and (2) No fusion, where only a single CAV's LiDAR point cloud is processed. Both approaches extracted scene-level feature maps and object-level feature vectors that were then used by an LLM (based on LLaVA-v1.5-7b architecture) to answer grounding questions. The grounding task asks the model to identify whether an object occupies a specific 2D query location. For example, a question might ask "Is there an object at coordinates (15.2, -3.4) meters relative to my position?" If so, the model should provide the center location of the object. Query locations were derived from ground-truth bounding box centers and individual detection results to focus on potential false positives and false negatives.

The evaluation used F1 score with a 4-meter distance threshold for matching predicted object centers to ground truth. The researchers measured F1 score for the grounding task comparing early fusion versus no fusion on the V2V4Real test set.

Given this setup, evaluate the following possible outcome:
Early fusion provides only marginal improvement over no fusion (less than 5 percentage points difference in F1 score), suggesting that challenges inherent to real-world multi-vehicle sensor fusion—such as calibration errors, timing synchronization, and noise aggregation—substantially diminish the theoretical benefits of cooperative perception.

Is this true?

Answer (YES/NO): NO